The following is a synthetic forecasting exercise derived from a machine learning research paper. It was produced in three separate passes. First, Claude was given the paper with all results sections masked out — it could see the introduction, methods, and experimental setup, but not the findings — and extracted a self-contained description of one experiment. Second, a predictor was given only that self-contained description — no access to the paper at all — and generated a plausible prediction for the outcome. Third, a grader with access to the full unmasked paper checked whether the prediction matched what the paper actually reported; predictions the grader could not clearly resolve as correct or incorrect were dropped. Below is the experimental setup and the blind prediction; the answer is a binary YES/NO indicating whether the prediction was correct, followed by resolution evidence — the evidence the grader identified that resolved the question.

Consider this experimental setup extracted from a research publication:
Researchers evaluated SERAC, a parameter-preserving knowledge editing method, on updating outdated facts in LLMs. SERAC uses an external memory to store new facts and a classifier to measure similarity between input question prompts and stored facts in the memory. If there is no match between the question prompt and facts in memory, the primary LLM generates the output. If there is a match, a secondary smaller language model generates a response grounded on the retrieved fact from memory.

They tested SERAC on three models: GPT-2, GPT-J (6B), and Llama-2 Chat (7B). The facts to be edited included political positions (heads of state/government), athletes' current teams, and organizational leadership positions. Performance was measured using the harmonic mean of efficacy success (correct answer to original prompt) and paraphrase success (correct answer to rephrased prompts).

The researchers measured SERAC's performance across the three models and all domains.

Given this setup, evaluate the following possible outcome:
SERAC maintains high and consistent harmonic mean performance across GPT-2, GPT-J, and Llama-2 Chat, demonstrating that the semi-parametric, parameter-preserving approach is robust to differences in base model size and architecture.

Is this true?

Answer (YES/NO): NO